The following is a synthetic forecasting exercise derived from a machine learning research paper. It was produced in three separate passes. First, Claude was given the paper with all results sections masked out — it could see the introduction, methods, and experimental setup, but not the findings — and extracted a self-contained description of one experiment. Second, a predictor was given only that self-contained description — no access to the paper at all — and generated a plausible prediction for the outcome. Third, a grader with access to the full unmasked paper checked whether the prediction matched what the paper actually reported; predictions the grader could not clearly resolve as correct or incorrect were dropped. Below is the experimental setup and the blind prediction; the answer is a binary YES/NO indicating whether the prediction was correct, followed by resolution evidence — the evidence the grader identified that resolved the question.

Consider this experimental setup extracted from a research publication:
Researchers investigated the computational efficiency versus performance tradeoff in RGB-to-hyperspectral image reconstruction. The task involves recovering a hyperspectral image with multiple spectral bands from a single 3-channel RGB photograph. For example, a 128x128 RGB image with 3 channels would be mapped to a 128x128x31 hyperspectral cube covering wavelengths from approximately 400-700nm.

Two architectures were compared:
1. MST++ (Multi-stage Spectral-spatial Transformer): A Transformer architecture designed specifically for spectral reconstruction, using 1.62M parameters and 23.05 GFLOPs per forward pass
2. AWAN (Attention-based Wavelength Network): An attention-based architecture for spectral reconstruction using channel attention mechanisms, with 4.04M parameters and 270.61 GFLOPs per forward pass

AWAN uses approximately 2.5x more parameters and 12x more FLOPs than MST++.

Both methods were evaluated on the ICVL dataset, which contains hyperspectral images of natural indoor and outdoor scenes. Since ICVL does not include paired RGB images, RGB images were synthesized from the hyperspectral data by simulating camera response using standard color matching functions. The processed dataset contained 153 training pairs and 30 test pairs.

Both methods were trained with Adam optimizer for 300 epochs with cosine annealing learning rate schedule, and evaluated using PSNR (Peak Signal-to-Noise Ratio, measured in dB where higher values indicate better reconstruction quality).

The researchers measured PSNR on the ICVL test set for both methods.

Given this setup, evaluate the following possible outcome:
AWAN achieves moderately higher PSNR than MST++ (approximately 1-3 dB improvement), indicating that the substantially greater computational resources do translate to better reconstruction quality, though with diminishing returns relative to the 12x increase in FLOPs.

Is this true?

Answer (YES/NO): NO